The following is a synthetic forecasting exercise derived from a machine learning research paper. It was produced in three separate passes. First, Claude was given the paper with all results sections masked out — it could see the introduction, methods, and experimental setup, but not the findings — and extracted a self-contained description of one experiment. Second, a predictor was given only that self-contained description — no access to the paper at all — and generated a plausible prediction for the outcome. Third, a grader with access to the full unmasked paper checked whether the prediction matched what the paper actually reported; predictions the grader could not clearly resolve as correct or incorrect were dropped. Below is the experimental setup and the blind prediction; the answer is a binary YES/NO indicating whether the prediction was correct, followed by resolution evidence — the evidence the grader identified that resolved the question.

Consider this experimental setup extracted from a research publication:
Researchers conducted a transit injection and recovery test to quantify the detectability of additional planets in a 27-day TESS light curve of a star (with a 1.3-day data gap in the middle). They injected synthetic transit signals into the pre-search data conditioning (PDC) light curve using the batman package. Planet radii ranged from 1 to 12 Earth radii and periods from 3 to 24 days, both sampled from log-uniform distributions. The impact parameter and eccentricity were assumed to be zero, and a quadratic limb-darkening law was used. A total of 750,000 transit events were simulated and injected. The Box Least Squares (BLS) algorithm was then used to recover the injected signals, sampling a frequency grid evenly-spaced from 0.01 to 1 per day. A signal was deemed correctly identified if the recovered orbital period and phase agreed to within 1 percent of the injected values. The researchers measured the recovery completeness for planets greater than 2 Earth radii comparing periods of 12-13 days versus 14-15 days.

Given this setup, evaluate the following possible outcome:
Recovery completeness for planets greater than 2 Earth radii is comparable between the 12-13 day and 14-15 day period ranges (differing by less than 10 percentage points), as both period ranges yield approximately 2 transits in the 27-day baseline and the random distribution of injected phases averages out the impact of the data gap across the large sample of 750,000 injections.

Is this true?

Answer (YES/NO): NO